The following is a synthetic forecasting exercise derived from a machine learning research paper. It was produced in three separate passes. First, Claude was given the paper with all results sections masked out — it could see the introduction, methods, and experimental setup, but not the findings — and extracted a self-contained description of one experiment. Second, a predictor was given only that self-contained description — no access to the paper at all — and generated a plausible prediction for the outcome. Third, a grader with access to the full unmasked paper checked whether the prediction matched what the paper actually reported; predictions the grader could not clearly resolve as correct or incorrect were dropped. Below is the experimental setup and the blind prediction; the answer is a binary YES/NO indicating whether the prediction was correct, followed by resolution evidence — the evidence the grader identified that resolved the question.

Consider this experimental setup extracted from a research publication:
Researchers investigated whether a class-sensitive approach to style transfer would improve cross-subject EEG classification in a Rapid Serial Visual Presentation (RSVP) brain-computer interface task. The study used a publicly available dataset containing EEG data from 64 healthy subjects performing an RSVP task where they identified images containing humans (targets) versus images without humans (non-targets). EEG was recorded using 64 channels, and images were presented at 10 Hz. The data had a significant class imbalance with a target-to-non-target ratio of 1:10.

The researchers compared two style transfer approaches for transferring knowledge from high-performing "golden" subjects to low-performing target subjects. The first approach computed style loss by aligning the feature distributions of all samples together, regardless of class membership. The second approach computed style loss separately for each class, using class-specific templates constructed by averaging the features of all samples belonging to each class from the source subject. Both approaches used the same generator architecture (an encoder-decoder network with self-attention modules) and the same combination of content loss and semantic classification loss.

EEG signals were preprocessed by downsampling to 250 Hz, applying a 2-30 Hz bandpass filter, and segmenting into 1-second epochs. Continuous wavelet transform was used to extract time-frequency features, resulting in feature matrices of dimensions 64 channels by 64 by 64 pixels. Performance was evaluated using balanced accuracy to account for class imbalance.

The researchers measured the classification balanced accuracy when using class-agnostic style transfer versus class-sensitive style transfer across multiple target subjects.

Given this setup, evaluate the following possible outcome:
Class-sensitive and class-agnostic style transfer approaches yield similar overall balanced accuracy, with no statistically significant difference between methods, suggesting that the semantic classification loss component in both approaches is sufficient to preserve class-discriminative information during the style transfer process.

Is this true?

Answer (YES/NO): NO